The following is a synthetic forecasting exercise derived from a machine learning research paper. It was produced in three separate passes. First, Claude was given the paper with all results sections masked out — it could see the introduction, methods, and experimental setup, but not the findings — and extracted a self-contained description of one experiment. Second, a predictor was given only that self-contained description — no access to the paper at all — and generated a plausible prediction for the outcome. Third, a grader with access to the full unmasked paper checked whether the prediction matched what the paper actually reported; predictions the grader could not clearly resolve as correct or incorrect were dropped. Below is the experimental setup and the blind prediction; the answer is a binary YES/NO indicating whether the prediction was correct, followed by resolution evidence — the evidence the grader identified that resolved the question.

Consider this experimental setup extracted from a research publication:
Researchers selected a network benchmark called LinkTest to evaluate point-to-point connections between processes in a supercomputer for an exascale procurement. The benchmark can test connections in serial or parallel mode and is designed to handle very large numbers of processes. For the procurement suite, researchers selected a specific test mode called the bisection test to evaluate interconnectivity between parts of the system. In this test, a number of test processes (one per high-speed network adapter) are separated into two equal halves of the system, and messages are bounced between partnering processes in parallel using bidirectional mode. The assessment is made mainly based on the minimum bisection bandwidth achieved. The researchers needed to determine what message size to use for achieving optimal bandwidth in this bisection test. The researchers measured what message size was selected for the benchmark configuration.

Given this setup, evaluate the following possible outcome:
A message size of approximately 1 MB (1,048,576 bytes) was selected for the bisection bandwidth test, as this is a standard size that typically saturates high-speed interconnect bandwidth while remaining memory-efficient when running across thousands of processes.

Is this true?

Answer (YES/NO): NO